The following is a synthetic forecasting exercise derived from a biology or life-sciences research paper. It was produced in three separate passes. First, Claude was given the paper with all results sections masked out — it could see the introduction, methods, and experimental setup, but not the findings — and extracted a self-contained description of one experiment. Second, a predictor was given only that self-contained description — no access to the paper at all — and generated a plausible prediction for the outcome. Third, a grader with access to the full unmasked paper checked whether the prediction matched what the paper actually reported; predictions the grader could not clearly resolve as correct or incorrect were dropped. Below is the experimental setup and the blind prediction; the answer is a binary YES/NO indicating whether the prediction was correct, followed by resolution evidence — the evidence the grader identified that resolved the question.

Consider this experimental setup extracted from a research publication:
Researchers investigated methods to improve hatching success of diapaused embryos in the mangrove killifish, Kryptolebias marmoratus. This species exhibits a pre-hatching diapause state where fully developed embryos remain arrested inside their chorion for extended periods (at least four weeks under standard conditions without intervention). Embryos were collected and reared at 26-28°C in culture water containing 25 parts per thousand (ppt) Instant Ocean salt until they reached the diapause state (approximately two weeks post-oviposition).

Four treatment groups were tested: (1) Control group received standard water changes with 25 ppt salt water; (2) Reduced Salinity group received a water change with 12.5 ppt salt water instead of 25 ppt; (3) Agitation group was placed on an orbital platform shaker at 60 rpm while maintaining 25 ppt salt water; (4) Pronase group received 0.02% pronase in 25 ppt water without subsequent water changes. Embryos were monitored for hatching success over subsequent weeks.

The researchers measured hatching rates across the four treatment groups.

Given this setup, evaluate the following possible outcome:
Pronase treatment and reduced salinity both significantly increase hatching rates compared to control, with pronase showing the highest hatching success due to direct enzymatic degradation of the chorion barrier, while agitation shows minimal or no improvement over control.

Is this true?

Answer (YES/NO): YES